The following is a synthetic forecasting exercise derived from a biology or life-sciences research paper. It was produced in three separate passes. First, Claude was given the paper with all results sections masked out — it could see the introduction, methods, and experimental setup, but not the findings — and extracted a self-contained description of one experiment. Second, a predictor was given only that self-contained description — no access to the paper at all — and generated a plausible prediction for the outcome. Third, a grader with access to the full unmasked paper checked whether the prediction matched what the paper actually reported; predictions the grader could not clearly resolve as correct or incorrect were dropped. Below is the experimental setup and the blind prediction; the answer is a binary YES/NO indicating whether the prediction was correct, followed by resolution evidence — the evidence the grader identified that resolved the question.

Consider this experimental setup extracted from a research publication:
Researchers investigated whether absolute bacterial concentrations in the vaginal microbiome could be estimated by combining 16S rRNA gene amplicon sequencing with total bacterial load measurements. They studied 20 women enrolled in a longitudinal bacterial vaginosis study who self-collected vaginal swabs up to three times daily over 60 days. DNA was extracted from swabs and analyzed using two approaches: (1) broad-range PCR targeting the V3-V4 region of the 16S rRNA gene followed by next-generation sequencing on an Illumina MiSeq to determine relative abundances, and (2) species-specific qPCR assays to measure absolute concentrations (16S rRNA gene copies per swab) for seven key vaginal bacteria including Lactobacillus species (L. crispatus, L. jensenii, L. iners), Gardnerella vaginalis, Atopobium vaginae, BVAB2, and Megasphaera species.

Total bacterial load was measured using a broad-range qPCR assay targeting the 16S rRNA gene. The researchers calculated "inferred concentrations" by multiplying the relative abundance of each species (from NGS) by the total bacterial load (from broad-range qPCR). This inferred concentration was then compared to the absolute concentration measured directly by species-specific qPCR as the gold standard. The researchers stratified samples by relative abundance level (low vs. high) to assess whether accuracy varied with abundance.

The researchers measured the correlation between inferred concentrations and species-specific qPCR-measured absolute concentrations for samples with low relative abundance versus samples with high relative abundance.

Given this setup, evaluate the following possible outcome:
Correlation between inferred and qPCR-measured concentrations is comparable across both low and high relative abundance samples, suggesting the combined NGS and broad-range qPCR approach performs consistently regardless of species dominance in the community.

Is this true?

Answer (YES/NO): NO